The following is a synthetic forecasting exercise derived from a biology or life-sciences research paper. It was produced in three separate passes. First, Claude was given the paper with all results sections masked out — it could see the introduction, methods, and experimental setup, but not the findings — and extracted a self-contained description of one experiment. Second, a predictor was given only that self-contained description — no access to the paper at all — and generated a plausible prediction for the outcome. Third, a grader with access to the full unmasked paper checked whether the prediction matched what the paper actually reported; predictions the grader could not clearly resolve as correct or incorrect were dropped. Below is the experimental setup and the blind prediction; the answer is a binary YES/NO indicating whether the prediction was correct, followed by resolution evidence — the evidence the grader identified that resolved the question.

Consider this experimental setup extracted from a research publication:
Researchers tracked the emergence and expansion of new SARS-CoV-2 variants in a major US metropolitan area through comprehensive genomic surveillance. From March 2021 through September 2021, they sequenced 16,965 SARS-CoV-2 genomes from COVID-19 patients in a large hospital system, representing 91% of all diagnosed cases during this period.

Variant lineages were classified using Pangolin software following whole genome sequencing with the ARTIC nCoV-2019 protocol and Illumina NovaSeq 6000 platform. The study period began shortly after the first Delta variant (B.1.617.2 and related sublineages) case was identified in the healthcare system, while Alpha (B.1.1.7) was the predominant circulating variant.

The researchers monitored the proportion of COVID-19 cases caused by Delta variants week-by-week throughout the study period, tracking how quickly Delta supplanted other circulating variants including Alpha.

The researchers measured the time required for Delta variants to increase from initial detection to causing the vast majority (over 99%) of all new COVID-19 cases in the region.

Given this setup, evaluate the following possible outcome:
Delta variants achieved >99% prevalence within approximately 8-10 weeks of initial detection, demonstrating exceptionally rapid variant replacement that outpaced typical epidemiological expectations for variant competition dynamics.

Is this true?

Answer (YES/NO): NO